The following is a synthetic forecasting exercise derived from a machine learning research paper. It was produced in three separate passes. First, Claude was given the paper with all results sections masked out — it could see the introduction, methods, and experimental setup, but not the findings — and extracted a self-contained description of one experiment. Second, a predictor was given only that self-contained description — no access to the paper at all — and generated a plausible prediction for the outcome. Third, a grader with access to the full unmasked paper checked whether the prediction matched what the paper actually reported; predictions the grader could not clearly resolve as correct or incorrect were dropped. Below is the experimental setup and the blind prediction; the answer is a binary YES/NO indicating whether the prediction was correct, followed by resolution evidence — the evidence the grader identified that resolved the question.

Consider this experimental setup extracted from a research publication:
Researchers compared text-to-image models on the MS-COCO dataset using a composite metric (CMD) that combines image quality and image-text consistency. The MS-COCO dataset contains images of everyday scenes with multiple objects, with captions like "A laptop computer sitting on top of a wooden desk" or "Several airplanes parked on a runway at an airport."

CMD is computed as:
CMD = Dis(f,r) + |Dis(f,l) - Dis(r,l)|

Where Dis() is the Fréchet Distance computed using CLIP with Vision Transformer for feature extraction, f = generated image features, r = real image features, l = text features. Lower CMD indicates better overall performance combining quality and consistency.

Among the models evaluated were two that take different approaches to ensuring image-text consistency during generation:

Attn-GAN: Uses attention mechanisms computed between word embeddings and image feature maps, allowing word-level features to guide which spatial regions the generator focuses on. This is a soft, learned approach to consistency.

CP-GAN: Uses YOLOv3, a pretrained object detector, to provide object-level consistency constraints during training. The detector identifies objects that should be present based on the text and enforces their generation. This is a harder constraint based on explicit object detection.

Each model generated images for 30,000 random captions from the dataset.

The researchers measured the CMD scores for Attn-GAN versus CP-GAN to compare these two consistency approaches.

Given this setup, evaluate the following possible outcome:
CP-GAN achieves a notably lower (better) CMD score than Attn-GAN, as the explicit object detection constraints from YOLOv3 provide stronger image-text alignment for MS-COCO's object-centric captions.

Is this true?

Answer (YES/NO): NO